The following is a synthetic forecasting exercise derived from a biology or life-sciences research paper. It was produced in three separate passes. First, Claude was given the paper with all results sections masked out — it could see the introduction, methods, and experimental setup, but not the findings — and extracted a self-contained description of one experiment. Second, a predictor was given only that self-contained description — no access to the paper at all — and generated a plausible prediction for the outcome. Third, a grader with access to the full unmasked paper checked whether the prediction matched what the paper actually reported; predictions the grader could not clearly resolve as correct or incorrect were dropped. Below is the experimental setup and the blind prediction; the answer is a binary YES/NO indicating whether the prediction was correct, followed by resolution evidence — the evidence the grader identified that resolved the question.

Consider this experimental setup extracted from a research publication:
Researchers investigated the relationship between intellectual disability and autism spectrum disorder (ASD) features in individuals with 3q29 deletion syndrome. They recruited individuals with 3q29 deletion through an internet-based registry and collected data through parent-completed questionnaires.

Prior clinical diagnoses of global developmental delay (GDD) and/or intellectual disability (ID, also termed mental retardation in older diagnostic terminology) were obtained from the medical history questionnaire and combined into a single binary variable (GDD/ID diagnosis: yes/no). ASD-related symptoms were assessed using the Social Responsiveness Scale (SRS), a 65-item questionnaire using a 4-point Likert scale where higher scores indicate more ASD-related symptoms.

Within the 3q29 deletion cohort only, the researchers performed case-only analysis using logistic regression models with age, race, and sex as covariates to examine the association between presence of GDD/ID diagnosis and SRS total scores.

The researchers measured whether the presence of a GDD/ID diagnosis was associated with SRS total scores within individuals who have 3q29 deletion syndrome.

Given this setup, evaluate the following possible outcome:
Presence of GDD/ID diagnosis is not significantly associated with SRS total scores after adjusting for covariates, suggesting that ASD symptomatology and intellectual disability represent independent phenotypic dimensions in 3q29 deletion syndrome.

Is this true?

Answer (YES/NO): YES